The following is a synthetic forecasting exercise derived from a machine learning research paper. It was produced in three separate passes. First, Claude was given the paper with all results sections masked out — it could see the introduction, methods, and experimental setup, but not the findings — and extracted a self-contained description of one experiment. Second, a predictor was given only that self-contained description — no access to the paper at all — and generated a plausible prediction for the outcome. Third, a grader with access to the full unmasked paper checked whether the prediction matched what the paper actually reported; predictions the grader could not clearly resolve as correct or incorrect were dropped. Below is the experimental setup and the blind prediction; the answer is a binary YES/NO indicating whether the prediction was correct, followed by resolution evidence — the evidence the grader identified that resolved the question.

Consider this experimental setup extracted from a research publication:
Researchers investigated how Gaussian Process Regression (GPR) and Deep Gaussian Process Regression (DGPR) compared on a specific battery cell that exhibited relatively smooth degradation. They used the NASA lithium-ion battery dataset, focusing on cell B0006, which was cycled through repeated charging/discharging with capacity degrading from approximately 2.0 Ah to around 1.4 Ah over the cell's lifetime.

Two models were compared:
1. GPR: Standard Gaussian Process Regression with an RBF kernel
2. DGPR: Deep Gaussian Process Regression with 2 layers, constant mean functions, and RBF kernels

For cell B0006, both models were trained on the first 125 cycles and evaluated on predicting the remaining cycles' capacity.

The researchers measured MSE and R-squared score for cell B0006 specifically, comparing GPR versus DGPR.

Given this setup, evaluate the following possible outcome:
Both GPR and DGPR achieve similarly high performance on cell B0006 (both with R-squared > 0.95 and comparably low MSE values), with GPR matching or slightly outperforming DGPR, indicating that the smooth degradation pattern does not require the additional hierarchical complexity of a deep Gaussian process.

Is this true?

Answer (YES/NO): NO